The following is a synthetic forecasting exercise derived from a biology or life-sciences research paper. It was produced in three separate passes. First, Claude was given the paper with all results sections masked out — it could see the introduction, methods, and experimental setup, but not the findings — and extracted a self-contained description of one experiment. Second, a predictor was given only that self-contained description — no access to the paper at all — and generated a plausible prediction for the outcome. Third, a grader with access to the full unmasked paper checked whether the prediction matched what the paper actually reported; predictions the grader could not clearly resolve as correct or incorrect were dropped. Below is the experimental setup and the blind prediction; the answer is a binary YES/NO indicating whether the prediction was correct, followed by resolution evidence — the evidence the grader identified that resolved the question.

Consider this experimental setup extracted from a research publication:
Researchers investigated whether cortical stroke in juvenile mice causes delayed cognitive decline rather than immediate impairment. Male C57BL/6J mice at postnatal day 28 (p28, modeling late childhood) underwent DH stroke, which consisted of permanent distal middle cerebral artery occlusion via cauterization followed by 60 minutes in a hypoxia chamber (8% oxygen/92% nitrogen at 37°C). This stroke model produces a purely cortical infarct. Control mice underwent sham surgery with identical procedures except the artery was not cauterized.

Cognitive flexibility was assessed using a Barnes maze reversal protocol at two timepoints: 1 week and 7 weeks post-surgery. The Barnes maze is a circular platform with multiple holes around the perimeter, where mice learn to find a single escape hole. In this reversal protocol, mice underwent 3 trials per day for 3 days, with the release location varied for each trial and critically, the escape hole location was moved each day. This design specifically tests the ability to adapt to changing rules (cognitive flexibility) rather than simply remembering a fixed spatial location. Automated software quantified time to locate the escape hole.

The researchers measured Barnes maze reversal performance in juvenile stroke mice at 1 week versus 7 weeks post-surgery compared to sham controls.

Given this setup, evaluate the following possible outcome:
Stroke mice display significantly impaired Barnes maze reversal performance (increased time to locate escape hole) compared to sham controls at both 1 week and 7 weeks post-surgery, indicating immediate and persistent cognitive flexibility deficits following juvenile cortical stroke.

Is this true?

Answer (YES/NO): NO